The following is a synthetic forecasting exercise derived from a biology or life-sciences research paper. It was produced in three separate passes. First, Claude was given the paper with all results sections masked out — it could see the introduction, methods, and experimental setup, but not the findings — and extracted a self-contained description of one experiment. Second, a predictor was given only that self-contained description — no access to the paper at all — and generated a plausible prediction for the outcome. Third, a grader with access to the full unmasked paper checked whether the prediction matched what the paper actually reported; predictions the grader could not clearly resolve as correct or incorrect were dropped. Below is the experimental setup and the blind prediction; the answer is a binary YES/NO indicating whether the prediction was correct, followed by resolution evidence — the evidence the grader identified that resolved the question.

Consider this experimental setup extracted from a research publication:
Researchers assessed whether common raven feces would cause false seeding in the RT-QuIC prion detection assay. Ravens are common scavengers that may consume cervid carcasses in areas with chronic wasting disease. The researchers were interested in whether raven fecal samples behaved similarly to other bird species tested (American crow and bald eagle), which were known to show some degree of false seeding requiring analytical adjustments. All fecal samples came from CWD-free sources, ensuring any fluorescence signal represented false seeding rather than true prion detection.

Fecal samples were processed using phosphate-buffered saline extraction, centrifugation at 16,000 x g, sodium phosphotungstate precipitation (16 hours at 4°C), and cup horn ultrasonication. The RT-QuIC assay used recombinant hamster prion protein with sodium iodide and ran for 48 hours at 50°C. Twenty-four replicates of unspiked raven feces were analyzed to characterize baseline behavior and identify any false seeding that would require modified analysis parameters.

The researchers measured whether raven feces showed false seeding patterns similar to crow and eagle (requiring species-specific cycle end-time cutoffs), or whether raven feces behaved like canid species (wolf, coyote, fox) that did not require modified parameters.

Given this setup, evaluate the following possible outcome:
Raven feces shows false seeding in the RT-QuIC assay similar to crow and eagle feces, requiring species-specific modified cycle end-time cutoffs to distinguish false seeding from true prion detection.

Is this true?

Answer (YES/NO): NO